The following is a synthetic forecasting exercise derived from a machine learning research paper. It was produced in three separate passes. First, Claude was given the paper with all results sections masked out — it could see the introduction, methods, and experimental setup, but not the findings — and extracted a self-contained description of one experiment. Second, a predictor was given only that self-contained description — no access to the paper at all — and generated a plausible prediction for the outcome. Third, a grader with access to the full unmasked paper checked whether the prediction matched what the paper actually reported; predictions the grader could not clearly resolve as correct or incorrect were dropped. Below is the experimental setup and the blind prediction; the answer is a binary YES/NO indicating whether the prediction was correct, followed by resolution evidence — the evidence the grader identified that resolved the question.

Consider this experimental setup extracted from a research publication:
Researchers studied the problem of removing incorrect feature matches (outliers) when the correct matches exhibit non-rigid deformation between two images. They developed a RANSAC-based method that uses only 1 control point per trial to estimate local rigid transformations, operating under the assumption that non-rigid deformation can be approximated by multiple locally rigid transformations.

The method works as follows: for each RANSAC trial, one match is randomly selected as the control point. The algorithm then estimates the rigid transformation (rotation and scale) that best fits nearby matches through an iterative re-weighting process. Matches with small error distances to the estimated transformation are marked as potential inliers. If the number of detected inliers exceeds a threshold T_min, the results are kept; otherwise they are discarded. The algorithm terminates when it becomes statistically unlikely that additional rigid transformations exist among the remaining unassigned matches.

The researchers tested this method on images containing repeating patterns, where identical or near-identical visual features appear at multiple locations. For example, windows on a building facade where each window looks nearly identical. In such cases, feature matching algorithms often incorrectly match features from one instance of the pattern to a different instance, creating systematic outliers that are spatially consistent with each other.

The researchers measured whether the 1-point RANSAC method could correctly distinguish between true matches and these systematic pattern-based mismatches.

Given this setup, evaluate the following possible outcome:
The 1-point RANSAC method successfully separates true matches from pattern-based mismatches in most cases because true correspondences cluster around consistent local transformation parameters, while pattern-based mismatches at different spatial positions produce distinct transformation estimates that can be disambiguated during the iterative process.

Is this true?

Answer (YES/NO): NO